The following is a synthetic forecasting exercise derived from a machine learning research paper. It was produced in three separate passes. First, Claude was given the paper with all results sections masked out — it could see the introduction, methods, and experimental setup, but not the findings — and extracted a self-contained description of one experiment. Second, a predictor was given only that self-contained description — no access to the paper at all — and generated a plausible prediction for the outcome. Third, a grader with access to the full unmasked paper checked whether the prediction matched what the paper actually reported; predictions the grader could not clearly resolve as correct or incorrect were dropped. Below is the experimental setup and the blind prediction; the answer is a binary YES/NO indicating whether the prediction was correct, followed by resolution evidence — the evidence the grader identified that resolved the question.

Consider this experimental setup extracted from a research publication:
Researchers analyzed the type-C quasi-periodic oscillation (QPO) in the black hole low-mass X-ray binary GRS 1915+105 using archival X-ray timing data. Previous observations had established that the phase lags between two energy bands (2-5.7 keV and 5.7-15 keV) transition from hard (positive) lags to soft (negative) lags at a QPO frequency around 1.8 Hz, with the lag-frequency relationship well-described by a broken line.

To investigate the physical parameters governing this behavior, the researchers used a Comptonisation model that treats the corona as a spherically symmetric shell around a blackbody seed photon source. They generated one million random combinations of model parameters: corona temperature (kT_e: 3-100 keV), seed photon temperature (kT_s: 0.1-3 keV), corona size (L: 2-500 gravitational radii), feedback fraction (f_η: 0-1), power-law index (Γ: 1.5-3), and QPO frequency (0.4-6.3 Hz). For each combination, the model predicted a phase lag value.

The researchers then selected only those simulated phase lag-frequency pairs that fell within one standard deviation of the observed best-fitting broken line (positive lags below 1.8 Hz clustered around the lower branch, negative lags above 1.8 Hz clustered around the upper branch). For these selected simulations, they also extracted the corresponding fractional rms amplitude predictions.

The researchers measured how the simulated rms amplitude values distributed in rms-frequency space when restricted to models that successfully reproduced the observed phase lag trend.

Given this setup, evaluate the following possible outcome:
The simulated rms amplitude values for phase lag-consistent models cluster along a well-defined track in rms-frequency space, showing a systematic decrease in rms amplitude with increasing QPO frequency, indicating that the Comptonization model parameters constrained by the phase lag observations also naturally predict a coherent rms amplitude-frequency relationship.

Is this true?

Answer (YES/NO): NO